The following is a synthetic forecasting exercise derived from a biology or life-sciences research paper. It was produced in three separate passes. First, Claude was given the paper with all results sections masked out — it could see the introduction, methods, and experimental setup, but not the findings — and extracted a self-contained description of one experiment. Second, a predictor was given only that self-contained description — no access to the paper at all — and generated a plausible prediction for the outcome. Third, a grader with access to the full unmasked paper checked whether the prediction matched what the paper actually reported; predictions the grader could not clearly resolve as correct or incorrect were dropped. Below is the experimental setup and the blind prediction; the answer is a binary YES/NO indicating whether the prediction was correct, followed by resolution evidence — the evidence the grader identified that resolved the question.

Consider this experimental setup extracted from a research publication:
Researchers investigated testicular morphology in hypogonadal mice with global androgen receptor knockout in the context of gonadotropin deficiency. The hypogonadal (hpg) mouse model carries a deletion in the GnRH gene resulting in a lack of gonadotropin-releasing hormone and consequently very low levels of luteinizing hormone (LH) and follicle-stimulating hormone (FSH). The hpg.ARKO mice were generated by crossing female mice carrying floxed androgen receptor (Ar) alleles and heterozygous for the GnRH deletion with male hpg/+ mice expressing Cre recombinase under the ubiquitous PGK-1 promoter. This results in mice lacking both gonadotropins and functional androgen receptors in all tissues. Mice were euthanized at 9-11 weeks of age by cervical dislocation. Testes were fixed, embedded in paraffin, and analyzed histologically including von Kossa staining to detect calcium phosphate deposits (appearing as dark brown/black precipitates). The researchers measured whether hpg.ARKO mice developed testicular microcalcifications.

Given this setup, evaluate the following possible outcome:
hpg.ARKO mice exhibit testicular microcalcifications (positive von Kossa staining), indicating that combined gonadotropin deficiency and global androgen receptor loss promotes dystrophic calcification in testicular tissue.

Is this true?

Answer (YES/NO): YES